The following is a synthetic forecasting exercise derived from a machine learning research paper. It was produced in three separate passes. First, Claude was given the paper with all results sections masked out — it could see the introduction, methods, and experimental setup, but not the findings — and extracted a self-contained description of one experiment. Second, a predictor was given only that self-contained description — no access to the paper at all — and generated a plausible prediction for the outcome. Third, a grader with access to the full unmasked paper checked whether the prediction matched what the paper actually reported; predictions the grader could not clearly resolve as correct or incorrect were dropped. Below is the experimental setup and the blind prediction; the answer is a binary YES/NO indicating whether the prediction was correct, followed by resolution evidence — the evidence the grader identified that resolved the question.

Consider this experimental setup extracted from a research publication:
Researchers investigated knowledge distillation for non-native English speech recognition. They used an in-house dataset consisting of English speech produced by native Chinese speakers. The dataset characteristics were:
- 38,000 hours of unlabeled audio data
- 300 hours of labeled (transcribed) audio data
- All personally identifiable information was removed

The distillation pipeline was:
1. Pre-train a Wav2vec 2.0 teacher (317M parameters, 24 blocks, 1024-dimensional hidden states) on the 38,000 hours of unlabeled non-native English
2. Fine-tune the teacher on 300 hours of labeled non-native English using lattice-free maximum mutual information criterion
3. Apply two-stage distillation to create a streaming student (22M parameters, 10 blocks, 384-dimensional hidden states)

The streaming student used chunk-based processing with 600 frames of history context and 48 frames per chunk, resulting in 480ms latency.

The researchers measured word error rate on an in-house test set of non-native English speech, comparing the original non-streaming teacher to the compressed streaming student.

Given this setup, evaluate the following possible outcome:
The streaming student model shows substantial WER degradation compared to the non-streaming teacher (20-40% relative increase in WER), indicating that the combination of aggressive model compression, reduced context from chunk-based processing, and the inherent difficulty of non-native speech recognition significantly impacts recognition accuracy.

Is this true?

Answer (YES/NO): NO